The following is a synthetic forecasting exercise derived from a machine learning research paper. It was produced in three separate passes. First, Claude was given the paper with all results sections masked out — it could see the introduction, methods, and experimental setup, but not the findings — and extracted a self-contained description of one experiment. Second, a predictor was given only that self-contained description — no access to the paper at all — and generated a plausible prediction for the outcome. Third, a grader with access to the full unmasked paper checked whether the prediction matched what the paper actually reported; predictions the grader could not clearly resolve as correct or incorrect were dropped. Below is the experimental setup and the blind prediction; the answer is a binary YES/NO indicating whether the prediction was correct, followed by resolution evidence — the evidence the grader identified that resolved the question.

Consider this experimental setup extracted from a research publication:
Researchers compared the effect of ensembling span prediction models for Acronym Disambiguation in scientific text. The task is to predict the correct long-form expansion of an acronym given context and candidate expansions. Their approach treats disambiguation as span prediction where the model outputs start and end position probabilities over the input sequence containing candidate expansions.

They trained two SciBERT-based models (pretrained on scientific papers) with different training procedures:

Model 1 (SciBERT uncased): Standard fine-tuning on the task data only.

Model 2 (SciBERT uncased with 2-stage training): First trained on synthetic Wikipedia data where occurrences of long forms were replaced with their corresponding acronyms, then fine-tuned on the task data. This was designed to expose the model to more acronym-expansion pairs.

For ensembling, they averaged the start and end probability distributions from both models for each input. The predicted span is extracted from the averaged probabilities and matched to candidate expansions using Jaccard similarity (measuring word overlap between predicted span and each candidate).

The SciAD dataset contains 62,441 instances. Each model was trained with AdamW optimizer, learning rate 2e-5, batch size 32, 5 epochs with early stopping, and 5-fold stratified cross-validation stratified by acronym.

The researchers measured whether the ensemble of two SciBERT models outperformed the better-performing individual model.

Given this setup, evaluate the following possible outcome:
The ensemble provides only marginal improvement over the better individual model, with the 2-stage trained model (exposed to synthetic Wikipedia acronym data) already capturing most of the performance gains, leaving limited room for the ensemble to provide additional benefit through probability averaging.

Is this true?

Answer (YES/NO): YES